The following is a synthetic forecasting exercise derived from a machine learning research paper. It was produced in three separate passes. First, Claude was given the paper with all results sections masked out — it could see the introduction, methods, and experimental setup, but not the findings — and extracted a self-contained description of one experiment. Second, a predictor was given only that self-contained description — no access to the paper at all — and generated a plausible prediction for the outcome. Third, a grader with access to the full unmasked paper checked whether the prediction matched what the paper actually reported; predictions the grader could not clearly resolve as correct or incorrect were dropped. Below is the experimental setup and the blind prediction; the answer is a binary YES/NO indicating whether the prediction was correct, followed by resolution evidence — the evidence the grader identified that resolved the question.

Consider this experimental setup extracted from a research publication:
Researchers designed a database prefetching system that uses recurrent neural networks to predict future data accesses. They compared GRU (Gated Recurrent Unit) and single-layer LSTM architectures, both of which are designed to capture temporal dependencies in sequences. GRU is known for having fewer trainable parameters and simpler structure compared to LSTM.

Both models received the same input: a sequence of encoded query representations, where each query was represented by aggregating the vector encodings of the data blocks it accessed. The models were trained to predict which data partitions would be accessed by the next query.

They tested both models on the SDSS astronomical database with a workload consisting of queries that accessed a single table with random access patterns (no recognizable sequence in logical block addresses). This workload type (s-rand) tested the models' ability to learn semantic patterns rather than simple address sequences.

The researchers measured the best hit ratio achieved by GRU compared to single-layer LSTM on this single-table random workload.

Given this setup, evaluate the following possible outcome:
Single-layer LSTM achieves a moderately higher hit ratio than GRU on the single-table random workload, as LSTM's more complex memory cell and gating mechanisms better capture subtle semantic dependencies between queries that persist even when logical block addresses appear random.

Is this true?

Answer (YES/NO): NO